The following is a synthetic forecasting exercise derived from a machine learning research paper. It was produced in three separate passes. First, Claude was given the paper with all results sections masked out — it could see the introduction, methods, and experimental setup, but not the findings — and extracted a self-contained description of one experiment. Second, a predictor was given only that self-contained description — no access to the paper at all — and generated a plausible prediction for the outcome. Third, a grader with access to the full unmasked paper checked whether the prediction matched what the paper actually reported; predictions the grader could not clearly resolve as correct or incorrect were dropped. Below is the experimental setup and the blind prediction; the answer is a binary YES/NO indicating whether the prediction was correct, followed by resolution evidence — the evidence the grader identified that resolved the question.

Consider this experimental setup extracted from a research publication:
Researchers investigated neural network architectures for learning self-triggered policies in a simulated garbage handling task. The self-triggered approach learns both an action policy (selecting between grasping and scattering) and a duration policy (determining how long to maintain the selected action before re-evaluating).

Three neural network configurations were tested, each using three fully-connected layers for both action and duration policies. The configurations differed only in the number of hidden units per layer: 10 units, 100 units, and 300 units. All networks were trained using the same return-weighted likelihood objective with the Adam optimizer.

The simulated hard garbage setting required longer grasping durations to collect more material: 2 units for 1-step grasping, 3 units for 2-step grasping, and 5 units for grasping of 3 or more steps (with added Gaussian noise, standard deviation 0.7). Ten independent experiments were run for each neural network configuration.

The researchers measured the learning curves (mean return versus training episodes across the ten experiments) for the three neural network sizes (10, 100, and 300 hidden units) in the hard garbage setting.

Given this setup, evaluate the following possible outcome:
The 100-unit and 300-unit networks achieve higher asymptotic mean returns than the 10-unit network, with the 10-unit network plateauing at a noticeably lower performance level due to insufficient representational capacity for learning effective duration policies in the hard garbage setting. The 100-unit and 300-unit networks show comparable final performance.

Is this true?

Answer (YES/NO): NO